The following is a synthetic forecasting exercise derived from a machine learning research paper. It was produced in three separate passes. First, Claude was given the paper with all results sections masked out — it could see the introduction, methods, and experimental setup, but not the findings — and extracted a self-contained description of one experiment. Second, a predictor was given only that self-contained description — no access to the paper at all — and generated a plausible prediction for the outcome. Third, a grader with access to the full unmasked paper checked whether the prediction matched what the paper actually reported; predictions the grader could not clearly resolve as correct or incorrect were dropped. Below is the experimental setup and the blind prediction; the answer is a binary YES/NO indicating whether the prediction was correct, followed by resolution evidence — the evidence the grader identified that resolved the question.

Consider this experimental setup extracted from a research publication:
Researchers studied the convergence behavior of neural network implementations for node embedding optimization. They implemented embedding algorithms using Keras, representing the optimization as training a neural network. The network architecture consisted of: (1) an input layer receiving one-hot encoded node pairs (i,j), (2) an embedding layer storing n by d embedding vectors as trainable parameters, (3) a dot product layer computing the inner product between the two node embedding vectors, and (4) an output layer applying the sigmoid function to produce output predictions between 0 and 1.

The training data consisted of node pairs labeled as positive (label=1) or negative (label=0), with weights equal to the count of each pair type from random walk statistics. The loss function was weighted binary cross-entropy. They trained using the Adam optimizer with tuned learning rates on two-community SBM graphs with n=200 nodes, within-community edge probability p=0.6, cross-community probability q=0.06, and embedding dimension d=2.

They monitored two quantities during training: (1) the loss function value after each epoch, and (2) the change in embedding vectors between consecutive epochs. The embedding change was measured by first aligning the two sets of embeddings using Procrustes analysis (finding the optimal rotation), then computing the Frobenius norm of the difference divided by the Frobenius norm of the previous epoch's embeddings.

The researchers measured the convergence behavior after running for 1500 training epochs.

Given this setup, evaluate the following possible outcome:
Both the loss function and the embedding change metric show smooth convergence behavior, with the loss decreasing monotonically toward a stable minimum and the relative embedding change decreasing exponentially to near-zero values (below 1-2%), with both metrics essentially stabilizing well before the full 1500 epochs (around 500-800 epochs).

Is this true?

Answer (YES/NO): NO